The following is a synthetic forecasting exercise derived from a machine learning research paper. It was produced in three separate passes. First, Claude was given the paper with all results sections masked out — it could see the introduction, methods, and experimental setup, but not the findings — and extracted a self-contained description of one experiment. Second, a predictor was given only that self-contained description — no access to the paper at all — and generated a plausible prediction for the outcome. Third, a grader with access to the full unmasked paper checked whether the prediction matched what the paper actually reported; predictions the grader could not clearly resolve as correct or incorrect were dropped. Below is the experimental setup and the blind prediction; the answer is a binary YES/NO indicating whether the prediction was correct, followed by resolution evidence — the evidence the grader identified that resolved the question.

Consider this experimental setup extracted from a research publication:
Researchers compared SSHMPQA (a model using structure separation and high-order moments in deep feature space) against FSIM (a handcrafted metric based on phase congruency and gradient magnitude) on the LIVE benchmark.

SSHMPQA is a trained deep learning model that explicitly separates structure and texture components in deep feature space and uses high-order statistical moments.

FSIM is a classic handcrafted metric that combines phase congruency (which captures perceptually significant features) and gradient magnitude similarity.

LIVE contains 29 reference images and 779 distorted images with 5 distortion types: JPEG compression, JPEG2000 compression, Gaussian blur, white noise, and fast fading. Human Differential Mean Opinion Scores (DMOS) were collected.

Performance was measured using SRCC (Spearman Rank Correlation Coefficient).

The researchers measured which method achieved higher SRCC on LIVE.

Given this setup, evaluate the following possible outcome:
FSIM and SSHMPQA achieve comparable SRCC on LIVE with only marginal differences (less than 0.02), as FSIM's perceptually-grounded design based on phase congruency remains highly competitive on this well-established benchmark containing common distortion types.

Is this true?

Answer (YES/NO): YES